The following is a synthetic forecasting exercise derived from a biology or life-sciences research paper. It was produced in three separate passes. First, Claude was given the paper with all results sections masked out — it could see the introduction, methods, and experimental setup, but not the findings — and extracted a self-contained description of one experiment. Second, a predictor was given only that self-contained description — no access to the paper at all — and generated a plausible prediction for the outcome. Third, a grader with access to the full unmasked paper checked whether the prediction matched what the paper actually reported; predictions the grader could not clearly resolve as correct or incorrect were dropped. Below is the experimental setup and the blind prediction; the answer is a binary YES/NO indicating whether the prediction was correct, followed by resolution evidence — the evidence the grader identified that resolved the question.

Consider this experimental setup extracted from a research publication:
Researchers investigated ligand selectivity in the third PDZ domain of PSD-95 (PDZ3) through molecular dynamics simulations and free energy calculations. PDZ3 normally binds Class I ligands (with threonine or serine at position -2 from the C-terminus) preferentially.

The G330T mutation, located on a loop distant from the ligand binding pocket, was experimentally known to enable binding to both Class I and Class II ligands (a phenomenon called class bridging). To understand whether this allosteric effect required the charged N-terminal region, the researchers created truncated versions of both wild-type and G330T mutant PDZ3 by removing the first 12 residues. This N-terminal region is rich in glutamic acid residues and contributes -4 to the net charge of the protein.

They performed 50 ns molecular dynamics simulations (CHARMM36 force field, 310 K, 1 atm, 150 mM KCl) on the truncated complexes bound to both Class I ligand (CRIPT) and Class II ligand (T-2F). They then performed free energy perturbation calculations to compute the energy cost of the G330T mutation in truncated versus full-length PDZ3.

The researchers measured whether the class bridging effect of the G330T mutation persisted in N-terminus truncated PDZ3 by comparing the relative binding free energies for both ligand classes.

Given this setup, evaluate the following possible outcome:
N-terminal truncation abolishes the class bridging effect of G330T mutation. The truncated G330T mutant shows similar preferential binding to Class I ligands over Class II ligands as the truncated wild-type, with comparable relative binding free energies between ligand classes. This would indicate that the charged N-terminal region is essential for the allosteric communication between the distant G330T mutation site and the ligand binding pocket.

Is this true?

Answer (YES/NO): NO